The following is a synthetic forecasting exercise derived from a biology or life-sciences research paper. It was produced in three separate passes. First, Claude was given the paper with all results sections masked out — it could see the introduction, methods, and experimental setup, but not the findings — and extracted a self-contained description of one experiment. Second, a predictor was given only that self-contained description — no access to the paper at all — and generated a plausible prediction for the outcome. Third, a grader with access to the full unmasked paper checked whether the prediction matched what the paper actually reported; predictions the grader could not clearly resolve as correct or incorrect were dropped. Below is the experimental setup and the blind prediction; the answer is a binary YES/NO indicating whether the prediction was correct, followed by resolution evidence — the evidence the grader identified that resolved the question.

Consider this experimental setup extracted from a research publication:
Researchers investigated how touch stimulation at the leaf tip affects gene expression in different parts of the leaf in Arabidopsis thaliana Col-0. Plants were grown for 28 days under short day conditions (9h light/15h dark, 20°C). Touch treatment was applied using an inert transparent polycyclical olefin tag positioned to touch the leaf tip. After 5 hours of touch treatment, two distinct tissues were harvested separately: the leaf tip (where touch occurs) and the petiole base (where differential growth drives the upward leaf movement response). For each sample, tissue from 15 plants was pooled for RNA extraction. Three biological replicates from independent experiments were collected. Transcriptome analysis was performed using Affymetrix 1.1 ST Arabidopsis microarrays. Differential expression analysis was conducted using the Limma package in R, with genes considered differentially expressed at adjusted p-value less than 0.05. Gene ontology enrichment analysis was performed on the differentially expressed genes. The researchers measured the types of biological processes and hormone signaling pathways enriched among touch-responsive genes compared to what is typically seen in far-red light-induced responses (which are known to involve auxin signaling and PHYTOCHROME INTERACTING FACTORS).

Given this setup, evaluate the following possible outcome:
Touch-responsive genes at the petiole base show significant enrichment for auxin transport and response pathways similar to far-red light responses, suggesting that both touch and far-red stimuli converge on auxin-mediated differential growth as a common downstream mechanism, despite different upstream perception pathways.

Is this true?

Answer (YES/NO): NO